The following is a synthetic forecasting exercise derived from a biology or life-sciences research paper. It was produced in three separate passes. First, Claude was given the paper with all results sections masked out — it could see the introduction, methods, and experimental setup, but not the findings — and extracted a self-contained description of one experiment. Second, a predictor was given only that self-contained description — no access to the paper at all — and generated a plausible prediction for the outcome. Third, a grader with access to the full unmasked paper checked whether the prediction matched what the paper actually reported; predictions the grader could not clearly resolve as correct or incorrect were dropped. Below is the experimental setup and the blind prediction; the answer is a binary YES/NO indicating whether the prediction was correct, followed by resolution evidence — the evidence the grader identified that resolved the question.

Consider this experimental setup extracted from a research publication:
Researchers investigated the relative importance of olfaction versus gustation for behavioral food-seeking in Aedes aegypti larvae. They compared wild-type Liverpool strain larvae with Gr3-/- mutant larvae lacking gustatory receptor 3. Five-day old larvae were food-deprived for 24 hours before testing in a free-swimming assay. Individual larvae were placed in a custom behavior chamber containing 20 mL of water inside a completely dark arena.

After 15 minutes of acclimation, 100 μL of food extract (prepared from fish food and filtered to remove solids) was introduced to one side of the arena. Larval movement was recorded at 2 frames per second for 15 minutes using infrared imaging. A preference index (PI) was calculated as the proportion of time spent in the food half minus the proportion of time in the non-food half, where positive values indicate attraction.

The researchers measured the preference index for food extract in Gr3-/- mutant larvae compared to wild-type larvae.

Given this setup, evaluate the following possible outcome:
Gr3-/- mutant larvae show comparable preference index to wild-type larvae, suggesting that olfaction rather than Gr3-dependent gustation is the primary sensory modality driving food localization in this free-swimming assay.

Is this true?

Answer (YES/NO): NO